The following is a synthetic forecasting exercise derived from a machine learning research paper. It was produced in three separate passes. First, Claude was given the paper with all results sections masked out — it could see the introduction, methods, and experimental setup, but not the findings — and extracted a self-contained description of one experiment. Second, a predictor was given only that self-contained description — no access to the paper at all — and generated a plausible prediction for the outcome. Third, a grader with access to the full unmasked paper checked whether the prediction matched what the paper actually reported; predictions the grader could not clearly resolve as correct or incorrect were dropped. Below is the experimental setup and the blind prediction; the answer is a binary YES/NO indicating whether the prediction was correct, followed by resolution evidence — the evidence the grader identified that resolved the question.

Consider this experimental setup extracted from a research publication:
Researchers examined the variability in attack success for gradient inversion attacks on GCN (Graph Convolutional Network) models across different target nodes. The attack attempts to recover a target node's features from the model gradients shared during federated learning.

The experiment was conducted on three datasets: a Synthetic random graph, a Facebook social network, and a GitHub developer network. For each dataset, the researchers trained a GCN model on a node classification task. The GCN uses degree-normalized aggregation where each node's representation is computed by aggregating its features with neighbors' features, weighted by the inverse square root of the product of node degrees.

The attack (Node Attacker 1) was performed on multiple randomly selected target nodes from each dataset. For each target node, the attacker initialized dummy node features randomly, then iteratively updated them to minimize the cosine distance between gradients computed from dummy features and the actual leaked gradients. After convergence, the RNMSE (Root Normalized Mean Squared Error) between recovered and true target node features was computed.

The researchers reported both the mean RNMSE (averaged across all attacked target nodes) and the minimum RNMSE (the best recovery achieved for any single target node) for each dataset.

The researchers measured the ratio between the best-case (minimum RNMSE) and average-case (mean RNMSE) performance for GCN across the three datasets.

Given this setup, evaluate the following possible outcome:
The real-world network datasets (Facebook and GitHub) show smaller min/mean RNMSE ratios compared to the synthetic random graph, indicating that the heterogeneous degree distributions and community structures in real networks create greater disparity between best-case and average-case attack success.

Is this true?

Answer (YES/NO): YES